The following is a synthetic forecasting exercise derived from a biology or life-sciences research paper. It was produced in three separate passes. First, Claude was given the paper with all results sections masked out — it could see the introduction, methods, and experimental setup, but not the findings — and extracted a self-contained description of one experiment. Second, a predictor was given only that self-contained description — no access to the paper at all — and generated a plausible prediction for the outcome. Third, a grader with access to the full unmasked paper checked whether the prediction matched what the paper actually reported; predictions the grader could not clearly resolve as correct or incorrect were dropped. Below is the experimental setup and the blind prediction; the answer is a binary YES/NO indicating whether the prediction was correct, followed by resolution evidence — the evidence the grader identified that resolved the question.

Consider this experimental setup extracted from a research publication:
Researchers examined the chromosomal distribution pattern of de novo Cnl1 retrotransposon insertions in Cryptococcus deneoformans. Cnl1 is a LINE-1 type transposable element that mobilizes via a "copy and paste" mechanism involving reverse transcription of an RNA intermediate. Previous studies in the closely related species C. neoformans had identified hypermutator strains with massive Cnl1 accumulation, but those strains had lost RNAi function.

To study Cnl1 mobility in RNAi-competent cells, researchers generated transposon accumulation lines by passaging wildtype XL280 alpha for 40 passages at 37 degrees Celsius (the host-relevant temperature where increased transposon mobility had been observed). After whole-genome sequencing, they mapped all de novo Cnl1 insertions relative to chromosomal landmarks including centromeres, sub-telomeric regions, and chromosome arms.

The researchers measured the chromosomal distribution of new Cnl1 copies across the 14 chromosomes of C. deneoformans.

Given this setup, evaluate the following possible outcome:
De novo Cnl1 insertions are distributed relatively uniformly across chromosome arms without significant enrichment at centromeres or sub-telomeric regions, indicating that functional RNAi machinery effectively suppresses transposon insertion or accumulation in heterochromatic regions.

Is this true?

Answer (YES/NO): NO